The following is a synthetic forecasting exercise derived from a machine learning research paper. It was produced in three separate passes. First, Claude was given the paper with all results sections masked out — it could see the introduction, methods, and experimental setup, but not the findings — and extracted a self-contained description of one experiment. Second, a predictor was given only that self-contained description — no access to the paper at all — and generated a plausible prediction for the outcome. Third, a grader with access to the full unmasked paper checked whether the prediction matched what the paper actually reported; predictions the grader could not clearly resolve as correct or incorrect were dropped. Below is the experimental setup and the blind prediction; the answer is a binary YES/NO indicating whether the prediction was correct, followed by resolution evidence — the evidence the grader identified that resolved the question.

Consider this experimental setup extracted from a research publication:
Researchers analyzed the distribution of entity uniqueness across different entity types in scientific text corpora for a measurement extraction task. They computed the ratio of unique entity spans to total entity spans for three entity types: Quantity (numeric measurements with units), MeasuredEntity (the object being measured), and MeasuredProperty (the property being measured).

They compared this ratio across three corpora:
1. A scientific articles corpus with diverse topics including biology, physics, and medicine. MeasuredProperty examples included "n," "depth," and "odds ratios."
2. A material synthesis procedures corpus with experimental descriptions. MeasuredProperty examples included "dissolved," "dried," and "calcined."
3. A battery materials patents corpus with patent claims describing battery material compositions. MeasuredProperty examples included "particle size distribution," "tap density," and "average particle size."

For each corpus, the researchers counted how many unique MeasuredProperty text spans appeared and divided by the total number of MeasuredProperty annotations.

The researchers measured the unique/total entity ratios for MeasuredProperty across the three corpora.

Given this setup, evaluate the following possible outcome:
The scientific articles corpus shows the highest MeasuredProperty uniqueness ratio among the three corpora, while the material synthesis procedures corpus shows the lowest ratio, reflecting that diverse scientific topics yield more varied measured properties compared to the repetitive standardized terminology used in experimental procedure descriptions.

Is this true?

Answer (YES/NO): NO